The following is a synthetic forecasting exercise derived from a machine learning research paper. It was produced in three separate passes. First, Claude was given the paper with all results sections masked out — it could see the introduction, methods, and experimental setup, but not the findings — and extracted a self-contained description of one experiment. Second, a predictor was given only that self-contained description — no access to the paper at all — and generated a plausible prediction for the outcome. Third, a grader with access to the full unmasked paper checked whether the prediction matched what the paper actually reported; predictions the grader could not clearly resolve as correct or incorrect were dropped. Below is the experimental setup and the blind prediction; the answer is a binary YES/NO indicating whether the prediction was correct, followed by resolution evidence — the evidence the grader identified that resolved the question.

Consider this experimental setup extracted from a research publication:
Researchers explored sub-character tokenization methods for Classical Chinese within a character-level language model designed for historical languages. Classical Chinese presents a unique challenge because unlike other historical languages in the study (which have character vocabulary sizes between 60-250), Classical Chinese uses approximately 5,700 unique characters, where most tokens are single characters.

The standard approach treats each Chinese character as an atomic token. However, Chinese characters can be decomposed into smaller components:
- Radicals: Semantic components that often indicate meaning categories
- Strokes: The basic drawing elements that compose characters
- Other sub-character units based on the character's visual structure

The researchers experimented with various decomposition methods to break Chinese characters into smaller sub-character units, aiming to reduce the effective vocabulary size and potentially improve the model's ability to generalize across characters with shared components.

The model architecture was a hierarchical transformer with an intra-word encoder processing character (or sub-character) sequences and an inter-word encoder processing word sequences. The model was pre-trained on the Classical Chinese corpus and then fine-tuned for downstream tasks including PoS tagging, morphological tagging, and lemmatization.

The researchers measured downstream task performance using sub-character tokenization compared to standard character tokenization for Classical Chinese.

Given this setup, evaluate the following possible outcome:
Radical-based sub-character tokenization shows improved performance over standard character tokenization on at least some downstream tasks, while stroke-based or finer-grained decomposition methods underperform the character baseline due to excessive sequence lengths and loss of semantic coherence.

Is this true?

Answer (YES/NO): NO